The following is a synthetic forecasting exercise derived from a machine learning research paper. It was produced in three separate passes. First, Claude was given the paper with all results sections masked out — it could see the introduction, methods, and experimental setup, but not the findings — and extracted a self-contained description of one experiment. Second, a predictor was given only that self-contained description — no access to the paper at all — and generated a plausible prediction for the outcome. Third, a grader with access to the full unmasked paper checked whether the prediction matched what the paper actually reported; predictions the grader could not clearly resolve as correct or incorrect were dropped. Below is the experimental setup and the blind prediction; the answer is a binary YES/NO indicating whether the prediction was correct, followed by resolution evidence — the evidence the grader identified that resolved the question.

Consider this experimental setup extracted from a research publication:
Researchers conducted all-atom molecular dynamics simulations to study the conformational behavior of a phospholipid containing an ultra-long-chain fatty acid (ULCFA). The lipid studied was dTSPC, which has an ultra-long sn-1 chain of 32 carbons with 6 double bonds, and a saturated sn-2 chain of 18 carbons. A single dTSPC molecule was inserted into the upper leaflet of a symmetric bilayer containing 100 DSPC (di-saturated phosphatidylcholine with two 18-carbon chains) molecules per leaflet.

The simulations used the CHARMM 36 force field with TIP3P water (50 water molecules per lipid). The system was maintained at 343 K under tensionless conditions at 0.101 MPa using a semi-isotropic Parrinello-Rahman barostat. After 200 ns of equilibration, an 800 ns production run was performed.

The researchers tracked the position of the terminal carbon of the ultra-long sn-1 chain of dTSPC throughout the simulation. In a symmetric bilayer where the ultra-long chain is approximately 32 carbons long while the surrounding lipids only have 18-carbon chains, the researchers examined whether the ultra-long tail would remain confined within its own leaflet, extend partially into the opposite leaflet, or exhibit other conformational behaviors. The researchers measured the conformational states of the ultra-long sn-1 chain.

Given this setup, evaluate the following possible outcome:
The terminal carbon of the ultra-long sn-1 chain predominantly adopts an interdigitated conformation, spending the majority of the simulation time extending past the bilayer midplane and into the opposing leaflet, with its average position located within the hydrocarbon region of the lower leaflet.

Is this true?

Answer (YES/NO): NO